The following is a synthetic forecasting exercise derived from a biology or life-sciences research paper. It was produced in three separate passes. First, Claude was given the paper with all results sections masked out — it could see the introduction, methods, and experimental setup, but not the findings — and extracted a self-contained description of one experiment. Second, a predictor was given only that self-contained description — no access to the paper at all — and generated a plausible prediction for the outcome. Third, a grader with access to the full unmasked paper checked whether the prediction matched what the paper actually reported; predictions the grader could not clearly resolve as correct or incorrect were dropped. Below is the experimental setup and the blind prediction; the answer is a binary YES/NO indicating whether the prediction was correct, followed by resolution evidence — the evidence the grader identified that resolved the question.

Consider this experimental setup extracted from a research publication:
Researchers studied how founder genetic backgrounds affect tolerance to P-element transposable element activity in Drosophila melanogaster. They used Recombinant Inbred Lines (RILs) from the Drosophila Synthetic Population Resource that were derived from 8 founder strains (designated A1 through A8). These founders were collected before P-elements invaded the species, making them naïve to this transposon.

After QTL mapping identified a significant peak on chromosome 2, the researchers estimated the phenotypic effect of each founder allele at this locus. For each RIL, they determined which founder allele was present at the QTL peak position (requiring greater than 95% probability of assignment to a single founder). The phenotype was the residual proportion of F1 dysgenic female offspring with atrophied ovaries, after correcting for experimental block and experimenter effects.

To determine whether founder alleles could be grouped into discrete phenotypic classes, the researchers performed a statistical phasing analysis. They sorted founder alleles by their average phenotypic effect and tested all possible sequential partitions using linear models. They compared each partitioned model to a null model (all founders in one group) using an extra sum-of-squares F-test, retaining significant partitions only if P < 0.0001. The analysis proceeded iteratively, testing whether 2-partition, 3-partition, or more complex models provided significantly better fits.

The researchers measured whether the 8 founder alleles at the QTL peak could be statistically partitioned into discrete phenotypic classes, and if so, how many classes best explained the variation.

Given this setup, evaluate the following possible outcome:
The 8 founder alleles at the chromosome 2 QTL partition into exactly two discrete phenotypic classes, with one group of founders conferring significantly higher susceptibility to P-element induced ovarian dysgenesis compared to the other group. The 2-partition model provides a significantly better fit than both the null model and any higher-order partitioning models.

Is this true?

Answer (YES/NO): YES